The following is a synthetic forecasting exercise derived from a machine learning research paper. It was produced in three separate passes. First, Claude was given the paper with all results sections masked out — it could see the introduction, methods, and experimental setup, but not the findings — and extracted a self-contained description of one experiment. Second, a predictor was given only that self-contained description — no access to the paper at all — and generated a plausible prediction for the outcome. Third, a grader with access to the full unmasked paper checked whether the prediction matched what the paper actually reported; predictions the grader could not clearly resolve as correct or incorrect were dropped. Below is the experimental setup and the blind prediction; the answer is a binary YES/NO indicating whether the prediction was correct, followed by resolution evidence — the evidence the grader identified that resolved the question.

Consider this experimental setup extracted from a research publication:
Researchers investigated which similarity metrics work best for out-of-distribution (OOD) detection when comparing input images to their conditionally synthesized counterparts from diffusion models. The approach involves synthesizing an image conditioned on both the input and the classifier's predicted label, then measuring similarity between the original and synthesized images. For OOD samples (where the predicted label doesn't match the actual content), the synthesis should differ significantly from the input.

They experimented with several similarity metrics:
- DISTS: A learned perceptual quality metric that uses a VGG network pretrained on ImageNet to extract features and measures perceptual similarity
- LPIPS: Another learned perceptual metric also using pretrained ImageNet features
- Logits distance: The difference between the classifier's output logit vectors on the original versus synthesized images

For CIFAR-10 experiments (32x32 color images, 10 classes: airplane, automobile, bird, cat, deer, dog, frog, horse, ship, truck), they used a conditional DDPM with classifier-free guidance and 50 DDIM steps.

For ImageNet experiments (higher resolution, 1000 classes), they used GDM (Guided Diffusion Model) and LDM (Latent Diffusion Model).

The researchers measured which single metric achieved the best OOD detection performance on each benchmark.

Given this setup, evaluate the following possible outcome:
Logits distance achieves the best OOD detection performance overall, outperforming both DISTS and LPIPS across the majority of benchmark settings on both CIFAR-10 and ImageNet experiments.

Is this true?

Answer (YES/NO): NO